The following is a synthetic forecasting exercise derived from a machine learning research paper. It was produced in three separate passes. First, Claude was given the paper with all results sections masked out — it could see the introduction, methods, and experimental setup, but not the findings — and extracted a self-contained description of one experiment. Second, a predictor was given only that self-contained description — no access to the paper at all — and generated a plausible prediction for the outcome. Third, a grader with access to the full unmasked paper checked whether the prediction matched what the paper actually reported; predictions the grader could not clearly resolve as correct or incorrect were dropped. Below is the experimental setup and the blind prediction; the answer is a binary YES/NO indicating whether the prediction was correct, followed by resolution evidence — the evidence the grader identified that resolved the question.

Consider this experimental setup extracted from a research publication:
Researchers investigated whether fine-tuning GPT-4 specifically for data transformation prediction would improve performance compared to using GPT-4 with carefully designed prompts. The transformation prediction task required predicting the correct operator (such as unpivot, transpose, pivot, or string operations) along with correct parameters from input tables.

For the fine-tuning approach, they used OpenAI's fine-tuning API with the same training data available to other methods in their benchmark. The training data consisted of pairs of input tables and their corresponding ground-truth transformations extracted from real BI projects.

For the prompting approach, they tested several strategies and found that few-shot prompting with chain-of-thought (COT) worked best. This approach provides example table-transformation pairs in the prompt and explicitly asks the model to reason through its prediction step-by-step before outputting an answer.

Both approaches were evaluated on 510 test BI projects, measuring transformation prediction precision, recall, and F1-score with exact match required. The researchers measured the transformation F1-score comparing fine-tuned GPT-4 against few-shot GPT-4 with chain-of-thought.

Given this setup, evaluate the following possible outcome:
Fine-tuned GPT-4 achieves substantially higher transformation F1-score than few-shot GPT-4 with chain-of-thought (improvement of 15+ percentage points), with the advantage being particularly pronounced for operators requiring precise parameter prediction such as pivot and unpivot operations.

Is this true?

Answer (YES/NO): NO